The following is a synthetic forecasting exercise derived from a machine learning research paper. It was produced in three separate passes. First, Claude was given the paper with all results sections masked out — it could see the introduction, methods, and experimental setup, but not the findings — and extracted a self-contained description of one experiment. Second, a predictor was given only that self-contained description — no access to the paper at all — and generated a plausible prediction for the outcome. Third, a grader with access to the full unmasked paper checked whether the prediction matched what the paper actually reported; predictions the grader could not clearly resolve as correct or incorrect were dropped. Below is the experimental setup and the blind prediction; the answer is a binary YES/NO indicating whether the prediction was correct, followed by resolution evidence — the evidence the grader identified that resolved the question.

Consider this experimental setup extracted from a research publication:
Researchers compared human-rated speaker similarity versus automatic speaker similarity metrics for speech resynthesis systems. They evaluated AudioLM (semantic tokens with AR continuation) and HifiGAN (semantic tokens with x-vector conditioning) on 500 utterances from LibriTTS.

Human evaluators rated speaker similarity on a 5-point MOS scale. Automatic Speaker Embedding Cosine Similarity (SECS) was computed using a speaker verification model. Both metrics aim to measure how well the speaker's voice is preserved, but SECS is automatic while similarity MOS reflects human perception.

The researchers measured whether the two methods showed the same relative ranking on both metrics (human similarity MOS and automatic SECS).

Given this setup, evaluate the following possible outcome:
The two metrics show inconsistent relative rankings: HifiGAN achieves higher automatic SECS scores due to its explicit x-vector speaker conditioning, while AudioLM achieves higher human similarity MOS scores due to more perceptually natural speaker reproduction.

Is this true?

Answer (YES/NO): NO